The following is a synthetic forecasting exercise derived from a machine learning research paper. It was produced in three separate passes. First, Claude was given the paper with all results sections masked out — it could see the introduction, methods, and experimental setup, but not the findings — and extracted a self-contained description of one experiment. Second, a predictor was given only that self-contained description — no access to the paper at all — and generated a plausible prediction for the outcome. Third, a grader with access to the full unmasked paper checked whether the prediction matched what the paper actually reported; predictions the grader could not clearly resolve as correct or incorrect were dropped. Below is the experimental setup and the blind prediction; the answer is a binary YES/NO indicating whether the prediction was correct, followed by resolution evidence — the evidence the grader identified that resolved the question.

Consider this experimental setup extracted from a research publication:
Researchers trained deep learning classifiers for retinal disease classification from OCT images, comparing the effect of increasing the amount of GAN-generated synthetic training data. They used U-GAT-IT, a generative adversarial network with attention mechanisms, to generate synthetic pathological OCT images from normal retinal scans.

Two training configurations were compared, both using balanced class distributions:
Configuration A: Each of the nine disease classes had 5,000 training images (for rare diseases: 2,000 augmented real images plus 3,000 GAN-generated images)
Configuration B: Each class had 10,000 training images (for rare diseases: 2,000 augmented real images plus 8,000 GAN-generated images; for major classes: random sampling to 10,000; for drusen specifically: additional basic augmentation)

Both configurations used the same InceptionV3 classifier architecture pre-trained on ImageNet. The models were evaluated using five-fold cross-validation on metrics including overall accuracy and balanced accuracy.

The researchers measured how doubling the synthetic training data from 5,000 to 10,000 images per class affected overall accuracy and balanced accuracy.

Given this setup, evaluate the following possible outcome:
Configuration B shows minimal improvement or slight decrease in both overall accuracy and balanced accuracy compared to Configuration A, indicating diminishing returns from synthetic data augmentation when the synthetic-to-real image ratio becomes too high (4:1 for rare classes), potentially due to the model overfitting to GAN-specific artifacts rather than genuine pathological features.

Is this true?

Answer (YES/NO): YES